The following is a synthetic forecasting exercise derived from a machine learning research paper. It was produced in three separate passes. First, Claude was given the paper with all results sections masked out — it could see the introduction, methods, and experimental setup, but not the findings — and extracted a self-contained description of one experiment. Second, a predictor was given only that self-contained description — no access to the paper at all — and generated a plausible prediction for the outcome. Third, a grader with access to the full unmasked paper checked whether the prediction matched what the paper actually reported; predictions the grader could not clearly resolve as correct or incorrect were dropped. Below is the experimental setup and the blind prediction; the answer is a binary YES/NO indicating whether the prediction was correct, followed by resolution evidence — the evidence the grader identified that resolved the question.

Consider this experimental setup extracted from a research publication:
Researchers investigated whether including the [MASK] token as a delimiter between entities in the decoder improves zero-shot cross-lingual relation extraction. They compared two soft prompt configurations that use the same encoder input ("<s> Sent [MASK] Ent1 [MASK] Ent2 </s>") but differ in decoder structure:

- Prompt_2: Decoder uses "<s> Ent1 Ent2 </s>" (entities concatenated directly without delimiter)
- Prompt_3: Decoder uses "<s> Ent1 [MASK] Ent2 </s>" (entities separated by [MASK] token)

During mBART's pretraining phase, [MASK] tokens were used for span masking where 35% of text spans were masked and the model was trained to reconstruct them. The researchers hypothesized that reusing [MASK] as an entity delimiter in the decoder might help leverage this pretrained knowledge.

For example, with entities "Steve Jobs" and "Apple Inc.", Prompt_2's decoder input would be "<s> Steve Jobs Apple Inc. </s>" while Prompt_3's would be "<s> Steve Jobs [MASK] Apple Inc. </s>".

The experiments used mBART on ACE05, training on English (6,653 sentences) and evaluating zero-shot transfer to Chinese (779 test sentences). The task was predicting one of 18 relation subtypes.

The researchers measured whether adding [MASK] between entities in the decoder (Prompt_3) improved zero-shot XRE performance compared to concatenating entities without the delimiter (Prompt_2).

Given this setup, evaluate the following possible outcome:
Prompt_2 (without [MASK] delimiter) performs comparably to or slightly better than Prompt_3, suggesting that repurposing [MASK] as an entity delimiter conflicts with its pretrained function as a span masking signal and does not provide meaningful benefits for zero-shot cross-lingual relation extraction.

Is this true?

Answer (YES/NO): NO